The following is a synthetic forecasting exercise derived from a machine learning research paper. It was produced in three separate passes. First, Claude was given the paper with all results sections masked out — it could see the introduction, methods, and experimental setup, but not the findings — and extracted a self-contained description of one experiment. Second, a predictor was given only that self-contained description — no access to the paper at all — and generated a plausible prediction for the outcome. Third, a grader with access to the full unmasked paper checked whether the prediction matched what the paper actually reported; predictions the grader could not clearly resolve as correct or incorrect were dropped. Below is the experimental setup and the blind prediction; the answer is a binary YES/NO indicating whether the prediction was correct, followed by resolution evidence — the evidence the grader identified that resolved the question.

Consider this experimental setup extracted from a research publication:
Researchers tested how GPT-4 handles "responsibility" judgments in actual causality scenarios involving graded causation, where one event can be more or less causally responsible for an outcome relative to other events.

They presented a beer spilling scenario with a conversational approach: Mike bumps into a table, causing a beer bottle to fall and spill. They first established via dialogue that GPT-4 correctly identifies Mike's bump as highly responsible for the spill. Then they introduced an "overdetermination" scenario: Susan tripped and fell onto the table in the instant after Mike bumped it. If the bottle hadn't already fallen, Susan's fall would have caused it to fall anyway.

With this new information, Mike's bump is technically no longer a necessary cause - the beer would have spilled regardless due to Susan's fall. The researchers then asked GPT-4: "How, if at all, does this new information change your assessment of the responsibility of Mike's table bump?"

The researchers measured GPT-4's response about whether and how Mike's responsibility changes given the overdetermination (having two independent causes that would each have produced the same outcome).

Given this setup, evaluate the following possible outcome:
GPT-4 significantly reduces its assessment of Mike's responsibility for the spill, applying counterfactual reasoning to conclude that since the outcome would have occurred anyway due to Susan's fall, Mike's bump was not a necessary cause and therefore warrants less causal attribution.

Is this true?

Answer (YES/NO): YES